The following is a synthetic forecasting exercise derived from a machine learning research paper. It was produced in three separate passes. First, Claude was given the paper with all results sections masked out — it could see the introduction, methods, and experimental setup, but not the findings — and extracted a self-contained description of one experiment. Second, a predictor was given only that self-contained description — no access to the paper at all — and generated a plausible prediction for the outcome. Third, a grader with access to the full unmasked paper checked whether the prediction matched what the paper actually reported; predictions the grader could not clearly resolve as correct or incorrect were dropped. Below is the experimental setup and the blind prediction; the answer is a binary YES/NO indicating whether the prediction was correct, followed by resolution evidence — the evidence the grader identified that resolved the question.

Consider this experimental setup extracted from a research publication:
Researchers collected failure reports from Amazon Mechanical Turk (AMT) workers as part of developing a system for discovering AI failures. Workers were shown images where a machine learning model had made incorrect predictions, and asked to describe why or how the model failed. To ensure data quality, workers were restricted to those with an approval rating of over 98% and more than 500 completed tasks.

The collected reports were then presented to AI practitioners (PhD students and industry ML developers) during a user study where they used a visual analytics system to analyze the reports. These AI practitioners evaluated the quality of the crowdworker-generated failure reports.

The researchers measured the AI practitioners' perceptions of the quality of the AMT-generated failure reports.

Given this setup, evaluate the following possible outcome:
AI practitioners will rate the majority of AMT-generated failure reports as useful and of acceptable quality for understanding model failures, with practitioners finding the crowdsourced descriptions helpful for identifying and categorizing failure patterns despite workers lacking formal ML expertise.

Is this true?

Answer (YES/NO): YES